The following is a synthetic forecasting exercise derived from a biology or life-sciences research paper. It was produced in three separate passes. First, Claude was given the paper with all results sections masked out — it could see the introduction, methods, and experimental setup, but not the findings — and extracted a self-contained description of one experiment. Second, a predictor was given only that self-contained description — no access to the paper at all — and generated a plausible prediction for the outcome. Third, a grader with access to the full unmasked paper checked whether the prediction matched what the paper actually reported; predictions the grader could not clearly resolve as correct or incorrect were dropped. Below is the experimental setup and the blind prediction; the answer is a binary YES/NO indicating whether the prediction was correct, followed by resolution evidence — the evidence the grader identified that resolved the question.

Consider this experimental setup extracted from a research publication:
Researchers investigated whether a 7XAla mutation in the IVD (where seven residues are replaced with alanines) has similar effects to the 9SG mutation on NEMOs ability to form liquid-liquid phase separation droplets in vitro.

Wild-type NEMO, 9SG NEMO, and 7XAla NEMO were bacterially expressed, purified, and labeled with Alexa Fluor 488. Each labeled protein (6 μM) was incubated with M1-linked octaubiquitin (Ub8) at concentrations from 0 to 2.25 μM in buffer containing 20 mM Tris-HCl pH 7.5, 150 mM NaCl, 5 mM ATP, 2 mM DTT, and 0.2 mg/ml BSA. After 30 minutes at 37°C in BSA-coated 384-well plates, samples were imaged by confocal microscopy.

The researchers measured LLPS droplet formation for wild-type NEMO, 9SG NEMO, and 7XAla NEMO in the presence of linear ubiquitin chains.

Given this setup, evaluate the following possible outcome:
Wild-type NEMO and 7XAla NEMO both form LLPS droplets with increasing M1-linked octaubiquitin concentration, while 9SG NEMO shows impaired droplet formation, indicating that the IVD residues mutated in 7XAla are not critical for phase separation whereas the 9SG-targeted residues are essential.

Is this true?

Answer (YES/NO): YES